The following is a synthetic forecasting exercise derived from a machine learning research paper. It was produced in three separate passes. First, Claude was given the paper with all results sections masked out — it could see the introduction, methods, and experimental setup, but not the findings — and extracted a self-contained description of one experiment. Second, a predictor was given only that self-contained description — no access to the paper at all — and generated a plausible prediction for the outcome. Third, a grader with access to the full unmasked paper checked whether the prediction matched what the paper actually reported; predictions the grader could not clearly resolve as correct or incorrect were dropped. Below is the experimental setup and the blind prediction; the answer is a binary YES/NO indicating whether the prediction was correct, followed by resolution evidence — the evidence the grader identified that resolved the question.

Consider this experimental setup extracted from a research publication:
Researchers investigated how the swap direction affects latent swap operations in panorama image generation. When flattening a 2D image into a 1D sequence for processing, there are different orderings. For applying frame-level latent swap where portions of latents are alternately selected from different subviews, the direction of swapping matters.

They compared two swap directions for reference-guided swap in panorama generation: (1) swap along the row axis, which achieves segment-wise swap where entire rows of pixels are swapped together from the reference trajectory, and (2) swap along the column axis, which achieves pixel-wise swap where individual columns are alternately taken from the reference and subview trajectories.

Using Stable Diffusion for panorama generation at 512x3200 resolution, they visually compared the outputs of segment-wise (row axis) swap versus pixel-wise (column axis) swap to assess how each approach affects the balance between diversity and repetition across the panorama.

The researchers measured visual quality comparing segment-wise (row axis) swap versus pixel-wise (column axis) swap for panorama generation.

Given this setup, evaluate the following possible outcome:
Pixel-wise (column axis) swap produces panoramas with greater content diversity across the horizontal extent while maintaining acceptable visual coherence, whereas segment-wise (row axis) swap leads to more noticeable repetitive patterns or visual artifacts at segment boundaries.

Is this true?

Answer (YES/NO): NO